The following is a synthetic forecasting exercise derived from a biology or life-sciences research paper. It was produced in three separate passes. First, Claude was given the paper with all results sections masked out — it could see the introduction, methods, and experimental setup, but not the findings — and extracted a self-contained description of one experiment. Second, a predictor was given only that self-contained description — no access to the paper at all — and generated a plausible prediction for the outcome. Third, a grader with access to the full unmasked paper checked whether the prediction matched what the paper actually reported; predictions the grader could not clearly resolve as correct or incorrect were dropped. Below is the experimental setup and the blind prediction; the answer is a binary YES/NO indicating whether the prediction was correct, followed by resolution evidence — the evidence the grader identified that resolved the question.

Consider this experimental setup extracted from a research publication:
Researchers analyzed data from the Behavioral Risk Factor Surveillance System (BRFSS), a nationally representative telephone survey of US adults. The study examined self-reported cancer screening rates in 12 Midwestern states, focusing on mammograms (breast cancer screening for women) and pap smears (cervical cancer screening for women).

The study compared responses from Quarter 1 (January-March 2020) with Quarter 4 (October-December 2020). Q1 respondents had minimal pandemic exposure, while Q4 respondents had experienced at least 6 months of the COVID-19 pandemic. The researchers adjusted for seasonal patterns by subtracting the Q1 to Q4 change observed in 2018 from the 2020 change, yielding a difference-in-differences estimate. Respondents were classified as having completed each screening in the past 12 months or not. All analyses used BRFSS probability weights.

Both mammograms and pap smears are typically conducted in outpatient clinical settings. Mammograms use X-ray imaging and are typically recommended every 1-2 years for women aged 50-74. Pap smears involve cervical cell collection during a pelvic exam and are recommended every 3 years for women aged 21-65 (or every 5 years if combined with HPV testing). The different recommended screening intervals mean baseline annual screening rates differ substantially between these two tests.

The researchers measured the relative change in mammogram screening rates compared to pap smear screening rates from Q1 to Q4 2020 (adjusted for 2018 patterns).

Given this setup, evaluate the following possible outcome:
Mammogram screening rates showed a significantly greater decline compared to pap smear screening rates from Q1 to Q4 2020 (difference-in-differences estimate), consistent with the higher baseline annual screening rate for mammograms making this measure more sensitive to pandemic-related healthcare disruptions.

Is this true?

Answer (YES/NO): YES